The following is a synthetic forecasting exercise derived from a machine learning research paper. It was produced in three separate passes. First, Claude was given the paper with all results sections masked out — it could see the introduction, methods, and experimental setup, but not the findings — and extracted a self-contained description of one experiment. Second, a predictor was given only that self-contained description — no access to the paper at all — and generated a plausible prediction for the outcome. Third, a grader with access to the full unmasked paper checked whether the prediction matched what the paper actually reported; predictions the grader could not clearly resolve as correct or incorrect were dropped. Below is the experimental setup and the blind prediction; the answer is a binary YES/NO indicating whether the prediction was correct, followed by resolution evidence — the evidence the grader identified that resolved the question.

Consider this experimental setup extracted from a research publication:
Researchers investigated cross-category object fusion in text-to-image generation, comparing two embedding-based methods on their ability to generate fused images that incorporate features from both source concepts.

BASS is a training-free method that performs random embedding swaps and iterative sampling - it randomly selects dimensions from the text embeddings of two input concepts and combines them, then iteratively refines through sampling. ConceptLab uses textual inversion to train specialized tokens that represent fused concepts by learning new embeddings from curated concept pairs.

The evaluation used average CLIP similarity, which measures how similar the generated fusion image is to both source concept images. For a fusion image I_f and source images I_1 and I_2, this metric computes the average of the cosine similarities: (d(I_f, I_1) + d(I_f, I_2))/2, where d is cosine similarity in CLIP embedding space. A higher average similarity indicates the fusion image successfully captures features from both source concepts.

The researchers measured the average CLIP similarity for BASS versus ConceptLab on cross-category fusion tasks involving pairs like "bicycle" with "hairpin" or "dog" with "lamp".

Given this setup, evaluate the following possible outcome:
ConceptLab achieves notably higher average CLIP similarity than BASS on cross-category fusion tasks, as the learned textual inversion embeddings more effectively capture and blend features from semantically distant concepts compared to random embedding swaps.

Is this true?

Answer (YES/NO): NO